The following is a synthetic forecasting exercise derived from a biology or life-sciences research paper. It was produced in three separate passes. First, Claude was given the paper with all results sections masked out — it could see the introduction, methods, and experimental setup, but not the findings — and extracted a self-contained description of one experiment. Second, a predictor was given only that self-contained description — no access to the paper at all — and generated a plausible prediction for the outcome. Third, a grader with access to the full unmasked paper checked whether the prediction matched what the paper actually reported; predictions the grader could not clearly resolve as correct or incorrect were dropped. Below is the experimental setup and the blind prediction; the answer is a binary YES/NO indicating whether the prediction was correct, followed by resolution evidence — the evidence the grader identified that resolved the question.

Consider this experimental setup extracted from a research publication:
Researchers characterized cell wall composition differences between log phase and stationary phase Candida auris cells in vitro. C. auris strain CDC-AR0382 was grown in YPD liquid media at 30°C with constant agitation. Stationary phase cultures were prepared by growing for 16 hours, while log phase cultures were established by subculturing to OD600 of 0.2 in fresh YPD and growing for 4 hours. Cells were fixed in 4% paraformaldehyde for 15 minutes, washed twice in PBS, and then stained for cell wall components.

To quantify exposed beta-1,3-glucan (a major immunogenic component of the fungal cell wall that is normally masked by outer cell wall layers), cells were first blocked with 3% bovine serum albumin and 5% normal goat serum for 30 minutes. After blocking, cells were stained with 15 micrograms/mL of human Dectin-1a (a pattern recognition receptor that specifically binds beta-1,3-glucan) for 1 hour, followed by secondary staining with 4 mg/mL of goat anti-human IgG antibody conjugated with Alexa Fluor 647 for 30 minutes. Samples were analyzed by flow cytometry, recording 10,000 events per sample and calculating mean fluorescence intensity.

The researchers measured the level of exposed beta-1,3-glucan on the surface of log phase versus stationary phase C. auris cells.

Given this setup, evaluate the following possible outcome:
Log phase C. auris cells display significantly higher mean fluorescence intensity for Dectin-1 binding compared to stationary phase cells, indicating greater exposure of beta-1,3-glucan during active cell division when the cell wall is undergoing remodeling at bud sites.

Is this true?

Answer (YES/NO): YES